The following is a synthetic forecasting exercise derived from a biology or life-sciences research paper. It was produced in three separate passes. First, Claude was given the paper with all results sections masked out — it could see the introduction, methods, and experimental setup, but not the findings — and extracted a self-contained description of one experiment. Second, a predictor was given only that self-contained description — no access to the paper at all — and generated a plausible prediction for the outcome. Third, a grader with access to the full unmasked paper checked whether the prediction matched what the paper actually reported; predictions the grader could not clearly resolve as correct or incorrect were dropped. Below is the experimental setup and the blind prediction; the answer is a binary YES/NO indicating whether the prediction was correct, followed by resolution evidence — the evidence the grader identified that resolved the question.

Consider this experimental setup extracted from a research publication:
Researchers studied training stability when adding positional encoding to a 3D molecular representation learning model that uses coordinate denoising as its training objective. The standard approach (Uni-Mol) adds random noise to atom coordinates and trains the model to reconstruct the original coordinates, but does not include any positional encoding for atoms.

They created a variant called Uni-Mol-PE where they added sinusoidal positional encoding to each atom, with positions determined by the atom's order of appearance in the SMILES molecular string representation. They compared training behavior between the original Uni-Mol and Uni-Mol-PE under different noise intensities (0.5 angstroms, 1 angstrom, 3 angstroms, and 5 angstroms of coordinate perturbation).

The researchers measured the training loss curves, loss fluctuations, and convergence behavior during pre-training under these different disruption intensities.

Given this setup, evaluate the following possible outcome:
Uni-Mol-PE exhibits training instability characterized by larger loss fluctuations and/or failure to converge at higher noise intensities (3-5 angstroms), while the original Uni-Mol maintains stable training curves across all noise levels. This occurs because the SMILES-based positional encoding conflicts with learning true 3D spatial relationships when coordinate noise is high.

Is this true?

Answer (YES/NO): NO